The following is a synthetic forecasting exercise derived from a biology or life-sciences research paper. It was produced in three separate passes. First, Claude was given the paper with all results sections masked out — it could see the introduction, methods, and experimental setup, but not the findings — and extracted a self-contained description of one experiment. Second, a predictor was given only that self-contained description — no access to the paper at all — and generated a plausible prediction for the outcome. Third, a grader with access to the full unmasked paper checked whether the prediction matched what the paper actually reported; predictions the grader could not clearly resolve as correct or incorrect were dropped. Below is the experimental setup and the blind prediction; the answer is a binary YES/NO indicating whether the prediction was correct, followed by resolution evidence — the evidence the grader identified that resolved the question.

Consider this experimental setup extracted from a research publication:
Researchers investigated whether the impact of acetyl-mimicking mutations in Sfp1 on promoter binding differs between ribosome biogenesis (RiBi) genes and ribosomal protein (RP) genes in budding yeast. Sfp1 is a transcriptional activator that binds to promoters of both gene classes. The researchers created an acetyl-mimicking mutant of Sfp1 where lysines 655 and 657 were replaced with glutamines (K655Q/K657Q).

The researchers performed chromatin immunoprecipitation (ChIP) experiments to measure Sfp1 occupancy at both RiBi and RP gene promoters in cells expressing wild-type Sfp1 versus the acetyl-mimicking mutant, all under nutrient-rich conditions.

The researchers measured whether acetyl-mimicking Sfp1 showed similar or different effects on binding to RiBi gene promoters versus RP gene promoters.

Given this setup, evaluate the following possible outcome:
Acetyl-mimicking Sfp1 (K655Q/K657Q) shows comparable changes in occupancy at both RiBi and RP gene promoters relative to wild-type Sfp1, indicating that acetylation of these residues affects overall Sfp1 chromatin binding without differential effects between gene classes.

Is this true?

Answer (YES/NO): NO